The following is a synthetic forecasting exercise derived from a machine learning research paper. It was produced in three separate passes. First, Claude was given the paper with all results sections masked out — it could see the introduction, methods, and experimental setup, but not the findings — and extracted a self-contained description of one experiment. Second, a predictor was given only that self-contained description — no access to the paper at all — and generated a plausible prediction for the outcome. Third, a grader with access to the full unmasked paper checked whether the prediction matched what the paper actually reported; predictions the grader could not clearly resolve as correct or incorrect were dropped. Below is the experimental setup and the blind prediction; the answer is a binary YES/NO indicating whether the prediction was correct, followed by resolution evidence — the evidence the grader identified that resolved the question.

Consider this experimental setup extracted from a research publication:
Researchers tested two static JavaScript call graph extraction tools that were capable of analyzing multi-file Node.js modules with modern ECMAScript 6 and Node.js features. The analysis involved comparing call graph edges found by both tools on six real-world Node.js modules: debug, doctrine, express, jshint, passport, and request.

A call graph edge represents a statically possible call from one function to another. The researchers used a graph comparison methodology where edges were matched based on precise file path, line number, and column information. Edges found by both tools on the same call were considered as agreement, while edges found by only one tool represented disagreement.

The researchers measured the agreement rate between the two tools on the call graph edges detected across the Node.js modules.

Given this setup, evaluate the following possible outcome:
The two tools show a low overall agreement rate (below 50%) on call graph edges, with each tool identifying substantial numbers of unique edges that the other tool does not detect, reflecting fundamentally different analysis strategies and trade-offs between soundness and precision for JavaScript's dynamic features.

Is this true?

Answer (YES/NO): NO